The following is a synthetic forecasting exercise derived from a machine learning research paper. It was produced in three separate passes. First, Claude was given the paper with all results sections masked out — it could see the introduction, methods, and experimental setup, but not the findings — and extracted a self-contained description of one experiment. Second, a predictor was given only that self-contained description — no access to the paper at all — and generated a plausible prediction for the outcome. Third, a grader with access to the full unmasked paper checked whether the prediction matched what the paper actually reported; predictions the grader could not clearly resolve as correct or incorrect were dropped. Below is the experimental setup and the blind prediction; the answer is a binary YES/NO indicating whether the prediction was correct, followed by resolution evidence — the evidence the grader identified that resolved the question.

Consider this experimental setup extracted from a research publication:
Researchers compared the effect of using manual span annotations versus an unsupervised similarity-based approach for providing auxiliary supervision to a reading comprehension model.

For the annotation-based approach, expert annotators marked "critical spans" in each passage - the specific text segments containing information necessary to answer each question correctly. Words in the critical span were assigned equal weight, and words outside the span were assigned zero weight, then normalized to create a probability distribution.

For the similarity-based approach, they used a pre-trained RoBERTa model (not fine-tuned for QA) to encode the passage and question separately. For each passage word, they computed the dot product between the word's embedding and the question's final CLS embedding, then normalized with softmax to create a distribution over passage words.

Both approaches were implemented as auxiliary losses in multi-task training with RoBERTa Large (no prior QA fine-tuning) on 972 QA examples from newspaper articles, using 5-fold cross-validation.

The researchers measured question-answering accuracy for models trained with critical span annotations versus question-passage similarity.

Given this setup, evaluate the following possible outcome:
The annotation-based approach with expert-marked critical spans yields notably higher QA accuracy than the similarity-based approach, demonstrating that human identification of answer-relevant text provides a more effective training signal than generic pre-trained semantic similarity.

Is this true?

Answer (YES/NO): NO